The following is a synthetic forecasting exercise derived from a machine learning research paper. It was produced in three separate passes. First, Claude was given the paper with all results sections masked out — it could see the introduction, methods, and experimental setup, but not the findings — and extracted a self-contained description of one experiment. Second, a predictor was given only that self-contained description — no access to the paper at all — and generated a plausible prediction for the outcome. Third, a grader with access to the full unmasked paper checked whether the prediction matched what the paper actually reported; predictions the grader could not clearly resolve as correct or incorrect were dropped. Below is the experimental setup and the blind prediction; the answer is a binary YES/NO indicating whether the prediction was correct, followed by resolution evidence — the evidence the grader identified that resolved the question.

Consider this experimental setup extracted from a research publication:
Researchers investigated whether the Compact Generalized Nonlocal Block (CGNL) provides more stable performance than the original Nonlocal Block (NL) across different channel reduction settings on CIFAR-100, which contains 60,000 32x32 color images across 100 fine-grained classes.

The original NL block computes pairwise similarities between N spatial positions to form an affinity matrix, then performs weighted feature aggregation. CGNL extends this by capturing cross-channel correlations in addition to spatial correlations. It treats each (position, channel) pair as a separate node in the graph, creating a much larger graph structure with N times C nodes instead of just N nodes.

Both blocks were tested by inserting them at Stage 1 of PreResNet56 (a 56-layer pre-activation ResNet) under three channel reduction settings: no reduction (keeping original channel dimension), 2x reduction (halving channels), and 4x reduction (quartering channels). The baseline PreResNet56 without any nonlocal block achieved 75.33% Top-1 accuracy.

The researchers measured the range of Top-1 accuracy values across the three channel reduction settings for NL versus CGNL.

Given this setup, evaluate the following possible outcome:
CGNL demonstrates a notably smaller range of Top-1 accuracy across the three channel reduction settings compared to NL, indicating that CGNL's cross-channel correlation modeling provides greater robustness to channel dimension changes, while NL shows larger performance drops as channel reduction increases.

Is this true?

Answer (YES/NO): NO